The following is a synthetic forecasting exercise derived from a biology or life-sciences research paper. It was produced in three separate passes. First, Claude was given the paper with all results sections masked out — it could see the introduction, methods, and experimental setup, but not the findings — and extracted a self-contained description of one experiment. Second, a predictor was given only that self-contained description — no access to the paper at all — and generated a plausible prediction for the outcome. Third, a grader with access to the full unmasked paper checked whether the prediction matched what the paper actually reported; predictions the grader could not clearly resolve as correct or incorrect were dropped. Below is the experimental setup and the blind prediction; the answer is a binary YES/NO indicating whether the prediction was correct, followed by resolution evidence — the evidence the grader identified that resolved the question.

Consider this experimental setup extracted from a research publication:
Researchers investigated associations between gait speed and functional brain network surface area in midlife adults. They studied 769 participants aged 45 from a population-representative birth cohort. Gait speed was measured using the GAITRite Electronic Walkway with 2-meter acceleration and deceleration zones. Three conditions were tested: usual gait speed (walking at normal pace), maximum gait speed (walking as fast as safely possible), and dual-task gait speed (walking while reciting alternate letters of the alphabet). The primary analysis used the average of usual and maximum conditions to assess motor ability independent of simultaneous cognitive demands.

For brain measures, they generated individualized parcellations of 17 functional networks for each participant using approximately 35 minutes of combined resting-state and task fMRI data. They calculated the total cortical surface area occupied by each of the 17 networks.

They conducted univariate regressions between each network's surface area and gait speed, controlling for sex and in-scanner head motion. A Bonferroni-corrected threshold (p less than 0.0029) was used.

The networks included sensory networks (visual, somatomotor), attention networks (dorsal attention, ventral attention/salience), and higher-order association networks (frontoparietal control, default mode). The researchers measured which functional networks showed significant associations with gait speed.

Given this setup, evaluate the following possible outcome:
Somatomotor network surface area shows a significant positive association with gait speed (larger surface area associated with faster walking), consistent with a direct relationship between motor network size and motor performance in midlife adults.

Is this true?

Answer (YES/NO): NO